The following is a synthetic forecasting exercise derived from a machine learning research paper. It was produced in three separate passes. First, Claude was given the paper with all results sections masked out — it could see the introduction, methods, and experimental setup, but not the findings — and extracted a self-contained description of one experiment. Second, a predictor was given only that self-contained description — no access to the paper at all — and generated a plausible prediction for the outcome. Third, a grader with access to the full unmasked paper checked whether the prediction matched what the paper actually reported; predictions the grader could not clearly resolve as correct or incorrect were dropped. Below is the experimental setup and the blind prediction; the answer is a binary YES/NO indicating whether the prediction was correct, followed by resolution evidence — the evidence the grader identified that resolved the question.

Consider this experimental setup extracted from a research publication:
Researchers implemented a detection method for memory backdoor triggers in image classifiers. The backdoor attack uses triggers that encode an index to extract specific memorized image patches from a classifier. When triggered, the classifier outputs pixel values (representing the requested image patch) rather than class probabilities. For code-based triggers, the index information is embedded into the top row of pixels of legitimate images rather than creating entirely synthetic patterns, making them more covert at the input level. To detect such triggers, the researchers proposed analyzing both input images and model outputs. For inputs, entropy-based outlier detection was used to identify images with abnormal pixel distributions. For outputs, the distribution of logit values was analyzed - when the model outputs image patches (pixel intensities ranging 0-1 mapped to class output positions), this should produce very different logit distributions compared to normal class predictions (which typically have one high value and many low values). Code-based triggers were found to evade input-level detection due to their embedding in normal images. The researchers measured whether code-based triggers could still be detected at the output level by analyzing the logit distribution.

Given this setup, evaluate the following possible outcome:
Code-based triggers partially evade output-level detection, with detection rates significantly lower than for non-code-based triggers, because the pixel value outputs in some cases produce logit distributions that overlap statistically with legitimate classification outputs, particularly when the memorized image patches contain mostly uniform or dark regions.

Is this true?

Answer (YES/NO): NO